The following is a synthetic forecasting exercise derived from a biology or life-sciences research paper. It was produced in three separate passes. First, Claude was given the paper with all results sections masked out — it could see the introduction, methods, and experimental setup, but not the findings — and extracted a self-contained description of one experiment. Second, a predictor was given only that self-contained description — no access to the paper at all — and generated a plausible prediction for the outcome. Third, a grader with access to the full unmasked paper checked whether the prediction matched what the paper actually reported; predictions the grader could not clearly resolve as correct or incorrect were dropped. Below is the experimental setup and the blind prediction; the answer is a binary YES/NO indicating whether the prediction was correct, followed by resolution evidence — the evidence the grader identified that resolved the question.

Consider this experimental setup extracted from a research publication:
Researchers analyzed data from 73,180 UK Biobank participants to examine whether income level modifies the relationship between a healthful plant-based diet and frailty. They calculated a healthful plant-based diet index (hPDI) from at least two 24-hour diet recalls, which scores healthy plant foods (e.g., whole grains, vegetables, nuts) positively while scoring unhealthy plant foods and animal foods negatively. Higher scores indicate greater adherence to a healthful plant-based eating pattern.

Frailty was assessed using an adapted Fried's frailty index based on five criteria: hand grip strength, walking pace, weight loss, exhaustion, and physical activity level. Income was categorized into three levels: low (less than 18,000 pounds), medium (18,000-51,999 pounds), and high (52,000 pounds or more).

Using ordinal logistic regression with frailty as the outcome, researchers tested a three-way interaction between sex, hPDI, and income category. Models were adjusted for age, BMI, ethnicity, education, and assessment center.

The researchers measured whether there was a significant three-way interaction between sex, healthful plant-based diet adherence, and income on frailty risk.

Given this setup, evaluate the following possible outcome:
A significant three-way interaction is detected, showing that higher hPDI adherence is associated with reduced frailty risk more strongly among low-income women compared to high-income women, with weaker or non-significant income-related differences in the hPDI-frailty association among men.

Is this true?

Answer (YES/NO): NO